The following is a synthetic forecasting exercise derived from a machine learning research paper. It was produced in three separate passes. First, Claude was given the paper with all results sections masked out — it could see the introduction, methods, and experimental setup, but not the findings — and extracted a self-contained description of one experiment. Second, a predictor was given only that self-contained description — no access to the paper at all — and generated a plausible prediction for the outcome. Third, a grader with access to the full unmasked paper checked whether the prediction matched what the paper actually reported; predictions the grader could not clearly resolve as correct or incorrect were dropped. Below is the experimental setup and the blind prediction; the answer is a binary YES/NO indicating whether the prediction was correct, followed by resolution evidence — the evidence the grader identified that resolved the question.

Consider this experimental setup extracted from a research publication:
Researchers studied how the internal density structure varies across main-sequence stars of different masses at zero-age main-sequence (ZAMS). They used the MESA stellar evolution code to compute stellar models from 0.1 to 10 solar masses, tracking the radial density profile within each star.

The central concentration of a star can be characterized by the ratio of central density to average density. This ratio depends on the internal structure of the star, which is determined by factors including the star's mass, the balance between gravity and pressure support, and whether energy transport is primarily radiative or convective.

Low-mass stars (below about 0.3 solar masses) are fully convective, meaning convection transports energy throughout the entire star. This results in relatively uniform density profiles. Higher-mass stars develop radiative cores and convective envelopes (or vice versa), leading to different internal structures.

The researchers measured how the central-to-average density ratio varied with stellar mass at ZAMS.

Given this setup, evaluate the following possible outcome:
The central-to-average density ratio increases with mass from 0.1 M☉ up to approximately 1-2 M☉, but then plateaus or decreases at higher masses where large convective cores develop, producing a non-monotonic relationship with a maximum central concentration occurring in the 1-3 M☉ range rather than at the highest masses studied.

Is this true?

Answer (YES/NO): YES